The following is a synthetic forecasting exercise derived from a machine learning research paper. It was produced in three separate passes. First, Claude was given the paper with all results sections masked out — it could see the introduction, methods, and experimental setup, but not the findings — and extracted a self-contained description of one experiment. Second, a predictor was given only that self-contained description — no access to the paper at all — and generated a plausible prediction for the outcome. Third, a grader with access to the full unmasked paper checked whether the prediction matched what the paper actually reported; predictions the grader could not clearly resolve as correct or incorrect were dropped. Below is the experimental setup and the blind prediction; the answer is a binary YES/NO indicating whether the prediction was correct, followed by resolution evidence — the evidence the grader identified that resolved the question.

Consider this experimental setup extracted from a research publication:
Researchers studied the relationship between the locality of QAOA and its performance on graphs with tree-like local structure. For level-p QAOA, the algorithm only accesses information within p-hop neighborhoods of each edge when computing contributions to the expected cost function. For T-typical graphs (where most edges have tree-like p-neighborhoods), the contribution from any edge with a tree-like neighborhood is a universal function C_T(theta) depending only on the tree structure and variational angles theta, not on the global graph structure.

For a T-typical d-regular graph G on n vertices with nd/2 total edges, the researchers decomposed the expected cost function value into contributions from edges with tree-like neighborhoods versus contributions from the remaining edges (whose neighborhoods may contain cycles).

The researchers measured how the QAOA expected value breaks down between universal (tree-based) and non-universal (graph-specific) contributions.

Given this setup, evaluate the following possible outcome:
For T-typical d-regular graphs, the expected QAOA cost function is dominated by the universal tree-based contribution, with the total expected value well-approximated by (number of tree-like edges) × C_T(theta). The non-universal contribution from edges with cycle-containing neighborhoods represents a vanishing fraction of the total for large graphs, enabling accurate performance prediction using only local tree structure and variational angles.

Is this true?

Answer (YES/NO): YES